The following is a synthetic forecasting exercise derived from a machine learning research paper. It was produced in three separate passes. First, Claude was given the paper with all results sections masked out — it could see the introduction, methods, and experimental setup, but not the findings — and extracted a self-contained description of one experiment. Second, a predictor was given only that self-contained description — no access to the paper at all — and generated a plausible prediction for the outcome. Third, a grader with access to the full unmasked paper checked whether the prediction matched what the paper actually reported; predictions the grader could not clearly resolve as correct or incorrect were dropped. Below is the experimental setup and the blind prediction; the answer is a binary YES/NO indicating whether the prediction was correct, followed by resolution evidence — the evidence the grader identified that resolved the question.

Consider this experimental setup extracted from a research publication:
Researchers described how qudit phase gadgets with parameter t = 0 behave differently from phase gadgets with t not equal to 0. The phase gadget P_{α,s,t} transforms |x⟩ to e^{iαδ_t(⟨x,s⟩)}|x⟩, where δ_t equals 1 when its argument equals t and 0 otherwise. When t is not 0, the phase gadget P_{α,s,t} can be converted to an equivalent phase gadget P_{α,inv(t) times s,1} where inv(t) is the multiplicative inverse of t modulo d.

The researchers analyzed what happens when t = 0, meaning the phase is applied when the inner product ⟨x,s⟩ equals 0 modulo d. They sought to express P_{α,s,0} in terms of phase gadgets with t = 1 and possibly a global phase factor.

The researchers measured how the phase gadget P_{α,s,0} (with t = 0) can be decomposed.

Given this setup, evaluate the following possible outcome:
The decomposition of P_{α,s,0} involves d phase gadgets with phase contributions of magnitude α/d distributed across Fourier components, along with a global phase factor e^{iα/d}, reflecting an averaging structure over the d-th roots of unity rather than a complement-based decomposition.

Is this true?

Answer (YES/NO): NO